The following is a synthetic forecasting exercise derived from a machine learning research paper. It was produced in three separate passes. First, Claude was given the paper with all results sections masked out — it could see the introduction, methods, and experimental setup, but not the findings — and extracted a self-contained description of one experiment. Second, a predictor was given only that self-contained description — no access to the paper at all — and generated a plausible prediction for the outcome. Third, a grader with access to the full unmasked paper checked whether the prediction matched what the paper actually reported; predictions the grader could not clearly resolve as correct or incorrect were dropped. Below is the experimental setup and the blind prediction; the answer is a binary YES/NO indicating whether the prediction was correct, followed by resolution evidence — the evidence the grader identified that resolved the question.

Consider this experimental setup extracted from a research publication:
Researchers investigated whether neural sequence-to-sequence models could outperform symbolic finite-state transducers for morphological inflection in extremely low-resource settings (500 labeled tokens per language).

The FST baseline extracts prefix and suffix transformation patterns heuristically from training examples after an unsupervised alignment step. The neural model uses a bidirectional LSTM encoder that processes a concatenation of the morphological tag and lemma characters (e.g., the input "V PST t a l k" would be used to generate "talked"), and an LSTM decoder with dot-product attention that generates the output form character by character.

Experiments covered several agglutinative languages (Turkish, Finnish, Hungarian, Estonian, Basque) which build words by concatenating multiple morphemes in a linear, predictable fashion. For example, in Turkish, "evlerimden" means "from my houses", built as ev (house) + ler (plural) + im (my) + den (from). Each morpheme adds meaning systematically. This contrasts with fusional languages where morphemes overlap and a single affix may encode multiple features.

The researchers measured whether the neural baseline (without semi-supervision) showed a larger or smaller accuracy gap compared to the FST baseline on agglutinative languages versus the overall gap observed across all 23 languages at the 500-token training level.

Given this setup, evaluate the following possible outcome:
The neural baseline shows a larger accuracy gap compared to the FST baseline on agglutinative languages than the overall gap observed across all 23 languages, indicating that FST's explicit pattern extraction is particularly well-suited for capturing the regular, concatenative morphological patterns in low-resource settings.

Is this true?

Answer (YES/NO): NO